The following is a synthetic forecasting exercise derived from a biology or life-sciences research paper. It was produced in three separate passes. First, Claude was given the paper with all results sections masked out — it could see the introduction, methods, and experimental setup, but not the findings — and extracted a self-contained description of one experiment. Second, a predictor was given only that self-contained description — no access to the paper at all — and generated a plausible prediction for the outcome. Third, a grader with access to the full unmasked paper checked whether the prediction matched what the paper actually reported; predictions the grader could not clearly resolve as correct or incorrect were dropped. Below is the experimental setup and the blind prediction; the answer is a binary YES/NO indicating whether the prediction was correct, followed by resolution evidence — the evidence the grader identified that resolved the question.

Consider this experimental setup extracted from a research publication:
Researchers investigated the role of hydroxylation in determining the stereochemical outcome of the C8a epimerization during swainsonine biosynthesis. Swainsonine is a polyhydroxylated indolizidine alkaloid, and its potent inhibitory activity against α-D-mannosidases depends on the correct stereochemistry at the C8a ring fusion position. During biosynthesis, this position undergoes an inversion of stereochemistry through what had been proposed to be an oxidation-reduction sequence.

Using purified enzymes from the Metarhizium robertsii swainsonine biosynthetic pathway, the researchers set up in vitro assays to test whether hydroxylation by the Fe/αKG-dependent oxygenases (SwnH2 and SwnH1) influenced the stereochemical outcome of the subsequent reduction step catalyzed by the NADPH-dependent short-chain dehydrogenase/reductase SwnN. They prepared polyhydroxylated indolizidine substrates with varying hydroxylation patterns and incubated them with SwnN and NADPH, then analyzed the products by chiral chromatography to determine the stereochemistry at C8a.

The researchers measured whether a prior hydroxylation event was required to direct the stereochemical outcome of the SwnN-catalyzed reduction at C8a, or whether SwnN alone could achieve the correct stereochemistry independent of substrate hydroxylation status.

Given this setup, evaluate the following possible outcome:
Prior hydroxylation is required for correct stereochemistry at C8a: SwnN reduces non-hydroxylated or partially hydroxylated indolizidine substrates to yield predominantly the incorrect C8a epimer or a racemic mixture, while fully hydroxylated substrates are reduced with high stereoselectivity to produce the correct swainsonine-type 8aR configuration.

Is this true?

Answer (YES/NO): NO